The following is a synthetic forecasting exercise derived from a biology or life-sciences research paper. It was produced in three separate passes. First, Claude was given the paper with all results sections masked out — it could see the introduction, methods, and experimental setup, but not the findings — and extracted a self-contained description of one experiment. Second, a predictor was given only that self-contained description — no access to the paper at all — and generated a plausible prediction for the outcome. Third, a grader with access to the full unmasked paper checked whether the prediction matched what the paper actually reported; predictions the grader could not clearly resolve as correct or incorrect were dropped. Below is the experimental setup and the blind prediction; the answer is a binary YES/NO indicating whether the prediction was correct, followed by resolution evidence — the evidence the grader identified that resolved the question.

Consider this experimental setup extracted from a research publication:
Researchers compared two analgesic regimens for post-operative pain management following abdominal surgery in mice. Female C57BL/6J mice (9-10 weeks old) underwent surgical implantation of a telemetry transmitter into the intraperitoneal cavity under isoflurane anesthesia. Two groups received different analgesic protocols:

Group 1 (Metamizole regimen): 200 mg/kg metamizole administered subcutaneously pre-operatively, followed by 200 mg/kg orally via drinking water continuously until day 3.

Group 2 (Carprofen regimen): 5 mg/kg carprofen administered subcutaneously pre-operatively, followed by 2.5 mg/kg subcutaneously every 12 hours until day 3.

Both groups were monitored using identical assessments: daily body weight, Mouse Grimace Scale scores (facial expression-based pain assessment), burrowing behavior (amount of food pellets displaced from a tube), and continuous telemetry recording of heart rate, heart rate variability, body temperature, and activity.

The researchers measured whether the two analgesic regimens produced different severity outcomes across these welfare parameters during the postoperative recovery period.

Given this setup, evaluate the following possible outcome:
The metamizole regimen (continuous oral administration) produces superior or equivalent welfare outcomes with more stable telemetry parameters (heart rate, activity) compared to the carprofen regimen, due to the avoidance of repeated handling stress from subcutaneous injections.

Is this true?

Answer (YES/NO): NO